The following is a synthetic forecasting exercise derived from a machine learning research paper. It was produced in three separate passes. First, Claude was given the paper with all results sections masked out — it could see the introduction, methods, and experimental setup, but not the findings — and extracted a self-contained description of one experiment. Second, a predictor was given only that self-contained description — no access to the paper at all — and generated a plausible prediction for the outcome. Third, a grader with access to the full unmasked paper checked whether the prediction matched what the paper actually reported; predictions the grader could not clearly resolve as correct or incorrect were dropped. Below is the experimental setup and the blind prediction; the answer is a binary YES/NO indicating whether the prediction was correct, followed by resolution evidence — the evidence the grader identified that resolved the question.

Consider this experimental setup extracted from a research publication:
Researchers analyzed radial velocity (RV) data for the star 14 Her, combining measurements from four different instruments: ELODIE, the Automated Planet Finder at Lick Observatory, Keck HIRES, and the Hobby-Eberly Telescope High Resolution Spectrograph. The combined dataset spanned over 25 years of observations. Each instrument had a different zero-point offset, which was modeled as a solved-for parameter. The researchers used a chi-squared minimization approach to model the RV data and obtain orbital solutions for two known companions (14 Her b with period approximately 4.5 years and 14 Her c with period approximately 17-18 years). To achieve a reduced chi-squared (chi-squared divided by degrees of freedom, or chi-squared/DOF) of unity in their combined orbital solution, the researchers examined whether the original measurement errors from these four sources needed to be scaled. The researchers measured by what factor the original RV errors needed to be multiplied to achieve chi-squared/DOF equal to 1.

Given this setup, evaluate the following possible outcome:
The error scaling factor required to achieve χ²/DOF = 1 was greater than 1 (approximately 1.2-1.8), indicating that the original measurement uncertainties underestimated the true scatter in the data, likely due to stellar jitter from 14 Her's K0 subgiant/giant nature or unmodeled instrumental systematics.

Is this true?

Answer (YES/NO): NO